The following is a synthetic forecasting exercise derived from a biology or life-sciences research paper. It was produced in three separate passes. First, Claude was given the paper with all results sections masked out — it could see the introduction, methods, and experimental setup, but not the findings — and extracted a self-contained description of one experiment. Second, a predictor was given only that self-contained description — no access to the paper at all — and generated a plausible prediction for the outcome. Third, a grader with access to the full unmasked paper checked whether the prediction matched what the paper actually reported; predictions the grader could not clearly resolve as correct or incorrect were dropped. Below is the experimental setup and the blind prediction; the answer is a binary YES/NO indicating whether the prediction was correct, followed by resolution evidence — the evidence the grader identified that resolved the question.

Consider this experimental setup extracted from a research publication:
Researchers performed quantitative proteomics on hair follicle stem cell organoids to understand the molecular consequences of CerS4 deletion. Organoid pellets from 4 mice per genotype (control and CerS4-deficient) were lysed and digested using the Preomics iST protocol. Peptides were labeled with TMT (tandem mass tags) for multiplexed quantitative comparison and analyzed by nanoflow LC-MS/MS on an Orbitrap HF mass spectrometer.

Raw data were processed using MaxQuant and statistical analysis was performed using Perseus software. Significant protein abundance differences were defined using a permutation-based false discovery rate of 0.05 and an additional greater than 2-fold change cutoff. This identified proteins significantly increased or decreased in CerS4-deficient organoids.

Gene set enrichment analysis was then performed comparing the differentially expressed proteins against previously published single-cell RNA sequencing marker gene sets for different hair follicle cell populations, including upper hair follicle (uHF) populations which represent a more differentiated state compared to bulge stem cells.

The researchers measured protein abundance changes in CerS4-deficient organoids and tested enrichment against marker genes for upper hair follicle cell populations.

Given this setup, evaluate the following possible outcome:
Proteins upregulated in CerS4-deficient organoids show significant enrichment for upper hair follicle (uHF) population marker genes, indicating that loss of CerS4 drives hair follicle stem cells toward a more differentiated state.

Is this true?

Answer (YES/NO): YES